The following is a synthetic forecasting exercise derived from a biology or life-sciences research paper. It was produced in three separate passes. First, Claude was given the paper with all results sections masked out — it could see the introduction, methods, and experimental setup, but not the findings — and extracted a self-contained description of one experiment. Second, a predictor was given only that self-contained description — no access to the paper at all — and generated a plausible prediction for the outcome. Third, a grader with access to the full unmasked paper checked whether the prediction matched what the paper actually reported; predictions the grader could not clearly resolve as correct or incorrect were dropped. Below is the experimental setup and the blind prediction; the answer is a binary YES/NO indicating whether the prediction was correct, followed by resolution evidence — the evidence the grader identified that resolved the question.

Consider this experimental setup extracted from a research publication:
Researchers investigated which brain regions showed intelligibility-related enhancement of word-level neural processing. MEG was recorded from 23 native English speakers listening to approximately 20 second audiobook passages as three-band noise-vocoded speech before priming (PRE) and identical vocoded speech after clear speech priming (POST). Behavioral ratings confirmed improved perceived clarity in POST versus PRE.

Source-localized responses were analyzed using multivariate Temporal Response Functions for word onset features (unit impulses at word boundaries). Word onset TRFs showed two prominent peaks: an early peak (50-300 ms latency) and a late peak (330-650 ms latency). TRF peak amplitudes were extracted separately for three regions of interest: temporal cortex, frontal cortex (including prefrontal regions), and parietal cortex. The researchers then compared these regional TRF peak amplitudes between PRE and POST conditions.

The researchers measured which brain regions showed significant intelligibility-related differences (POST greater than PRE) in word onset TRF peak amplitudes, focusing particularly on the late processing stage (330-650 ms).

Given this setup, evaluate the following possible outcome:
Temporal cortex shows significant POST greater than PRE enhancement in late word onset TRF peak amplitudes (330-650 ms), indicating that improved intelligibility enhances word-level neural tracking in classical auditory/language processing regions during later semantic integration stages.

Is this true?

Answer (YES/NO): NO